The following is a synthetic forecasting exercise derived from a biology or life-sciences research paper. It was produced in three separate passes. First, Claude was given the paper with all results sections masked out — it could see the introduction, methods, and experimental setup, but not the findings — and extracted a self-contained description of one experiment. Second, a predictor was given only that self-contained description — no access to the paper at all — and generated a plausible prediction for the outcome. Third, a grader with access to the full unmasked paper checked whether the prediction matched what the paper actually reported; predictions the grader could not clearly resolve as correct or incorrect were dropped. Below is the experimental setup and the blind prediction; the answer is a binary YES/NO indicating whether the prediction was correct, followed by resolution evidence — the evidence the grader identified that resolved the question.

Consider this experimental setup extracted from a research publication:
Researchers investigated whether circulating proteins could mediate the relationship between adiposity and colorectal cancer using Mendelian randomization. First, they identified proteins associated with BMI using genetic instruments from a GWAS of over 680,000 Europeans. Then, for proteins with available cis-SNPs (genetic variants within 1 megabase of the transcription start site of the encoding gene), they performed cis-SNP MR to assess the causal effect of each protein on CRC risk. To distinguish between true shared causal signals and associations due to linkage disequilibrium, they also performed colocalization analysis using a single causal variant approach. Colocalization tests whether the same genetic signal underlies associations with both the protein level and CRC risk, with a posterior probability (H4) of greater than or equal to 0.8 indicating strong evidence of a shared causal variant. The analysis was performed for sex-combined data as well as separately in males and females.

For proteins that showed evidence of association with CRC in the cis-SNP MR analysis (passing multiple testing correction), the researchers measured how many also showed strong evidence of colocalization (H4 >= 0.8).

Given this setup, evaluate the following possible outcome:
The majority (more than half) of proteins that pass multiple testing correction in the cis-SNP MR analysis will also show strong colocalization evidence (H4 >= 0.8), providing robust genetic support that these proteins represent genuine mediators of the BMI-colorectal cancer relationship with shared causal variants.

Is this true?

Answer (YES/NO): YES